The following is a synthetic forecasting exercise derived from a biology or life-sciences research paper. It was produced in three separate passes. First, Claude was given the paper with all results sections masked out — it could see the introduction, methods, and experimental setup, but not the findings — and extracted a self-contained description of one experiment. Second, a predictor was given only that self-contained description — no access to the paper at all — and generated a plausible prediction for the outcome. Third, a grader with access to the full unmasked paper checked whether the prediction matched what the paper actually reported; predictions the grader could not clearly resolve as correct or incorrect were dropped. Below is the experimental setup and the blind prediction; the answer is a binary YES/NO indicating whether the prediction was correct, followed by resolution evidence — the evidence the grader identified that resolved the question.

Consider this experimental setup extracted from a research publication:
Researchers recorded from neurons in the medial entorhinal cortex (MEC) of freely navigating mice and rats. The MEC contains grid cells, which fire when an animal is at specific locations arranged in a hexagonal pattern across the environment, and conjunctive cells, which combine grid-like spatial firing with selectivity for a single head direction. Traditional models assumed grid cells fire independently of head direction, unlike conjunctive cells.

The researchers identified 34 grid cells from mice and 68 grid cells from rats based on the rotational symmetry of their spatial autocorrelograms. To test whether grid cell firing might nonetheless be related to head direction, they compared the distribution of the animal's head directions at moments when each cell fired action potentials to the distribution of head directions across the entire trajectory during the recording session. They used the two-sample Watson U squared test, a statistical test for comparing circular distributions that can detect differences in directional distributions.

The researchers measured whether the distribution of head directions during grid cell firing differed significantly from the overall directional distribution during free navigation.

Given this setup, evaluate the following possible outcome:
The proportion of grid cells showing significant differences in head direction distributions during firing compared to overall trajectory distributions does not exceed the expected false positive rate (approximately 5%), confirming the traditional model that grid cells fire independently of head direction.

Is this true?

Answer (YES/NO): NO